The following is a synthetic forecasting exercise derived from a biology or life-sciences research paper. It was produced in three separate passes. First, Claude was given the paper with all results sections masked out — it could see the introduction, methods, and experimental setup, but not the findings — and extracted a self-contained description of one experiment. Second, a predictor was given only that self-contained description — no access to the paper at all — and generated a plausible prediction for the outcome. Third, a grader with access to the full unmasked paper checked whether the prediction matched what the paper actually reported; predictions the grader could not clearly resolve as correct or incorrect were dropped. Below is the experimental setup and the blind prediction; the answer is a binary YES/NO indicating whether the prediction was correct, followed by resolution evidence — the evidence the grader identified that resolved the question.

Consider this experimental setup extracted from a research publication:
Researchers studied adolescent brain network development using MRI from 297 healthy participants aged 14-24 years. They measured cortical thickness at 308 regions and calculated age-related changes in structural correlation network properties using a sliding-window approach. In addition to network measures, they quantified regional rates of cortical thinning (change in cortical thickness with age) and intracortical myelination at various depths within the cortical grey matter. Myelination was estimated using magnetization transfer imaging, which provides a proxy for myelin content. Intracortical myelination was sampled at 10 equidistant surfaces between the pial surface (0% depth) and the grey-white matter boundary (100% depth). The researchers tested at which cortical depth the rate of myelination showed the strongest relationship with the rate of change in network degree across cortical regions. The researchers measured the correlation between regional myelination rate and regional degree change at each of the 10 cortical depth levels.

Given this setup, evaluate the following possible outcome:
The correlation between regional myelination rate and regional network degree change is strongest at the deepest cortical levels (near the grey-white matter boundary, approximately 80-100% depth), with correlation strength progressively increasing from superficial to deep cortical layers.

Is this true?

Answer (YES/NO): NO